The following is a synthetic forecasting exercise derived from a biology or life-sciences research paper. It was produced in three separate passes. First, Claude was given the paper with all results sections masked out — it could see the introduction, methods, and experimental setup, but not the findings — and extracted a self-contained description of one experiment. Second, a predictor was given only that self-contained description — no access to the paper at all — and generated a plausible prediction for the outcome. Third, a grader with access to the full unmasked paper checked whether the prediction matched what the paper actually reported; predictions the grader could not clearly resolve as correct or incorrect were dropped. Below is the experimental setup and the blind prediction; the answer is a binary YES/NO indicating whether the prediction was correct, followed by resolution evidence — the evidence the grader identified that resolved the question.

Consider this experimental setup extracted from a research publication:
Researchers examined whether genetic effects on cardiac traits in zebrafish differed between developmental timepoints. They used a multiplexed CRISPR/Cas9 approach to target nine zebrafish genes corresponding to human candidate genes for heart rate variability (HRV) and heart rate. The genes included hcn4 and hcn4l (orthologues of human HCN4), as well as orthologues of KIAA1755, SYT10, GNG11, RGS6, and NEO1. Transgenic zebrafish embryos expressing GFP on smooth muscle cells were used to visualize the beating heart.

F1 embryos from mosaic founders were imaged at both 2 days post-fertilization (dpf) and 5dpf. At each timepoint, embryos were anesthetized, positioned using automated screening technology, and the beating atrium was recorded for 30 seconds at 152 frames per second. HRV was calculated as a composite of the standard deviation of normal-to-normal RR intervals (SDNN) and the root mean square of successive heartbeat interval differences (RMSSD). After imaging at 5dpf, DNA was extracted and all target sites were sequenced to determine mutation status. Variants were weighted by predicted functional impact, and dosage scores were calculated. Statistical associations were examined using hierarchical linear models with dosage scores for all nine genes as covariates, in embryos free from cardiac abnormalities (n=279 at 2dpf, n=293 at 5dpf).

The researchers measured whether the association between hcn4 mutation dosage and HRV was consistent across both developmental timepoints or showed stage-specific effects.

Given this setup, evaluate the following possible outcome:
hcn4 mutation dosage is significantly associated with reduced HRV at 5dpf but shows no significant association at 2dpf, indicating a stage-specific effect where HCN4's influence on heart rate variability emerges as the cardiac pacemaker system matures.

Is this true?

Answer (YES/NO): NO